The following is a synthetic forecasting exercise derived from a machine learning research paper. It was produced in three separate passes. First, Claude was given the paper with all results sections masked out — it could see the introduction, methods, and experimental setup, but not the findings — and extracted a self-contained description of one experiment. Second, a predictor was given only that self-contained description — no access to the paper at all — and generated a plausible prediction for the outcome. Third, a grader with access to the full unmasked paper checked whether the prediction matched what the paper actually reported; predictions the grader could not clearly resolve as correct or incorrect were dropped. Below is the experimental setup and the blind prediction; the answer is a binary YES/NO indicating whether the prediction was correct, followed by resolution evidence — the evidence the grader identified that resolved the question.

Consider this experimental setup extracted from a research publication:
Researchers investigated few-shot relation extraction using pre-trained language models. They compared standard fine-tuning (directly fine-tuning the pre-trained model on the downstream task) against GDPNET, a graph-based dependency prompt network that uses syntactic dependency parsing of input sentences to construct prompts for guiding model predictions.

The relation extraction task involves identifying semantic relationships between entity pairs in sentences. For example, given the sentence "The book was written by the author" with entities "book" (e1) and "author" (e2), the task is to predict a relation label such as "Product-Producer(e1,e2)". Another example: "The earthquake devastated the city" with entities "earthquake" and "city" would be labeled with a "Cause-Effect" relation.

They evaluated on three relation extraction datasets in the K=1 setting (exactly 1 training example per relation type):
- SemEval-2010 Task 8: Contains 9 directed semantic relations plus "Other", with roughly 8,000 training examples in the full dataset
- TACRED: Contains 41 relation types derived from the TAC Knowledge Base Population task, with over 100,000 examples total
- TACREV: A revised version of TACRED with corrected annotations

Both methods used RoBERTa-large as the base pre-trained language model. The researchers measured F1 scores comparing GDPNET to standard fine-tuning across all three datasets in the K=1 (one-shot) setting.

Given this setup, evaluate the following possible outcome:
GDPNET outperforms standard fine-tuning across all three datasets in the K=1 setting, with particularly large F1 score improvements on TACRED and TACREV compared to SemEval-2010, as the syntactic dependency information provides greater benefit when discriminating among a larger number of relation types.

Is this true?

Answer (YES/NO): NO